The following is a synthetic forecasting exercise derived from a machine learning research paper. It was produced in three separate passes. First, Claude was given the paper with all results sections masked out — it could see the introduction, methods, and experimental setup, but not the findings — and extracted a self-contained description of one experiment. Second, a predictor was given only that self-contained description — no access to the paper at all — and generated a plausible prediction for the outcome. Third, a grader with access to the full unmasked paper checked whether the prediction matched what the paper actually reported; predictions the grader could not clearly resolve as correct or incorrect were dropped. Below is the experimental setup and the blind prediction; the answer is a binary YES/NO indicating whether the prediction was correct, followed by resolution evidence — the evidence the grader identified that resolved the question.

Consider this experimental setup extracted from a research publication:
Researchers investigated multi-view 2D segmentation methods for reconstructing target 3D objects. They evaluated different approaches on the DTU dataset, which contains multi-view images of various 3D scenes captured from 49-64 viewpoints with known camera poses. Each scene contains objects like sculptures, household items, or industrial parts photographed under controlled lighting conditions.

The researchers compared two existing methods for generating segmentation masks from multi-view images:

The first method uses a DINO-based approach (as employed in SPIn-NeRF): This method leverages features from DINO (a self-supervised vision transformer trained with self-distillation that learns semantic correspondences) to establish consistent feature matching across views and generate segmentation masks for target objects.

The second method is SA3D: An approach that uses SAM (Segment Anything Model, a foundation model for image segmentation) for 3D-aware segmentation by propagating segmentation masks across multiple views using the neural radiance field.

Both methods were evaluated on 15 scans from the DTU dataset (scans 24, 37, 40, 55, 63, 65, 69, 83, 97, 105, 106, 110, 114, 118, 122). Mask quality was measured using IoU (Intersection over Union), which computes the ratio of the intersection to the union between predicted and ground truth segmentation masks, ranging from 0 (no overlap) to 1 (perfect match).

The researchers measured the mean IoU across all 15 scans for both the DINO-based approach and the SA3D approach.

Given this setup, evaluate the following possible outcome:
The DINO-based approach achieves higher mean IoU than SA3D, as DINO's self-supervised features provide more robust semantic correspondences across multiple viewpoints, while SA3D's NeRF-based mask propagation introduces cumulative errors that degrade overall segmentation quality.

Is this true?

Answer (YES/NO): YES